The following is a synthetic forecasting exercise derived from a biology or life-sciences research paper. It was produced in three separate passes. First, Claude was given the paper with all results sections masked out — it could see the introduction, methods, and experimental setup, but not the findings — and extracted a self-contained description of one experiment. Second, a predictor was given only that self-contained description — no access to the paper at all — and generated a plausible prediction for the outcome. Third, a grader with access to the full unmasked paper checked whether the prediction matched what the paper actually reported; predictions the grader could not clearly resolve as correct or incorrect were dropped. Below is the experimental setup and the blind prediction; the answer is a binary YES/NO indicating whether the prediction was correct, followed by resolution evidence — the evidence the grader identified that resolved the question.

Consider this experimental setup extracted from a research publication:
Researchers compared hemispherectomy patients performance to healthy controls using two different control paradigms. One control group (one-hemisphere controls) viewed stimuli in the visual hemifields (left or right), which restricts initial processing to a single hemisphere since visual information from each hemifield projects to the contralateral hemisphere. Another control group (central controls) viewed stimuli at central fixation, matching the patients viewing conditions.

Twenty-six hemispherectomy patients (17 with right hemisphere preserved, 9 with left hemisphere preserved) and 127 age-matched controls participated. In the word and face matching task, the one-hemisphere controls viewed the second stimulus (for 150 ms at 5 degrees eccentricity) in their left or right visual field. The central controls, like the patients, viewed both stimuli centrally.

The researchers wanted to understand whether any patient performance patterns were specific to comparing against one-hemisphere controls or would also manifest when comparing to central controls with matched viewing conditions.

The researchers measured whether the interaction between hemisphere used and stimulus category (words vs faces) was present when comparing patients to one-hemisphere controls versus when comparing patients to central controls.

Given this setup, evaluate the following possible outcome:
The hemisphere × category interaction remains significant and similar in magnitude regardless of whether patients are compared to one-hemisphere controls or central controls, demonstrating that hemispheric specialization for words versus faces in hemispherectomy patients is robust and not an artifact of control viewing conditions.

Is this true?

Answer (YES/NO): NO